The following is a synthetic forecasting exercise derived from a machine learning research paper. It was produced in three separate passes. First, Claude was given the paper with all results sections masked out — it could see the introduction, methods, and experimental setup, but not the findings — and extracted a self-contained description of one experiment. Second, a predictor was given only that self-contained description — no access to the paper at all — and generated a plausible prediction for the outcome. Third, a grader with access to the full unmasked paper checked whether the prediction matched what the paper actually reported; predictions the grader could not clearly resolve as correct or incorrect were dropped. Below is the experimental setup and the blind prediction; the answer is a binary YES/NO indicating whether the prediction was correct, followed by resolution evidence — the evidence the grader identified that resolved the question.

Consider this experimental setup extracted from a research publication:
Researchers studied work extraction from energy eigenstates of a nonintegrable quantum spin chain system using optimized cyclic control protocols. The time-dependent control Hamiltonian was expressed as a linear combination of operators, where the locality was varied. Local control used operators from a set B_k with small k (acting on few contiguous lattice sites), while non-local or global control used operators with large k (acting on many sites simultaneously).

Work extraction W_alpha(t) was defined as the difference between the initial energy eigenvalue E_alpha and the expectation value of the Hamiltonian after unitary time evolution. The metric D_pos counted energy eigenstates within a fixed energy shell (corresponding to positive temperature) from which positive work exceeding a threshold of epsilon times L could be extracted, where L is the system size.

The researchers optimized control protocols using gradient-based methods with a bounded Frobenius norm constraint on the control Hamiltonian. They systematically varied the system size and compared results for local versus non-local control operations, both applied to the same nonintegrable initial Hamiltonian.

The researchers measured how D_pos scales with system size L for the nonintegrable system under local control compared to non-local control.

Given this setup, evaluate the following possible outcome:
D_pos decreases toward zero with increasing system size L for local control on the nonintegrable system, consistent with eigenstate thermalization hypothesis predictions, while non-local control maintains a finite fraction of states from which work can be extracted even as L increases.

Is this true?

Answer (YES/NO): YES